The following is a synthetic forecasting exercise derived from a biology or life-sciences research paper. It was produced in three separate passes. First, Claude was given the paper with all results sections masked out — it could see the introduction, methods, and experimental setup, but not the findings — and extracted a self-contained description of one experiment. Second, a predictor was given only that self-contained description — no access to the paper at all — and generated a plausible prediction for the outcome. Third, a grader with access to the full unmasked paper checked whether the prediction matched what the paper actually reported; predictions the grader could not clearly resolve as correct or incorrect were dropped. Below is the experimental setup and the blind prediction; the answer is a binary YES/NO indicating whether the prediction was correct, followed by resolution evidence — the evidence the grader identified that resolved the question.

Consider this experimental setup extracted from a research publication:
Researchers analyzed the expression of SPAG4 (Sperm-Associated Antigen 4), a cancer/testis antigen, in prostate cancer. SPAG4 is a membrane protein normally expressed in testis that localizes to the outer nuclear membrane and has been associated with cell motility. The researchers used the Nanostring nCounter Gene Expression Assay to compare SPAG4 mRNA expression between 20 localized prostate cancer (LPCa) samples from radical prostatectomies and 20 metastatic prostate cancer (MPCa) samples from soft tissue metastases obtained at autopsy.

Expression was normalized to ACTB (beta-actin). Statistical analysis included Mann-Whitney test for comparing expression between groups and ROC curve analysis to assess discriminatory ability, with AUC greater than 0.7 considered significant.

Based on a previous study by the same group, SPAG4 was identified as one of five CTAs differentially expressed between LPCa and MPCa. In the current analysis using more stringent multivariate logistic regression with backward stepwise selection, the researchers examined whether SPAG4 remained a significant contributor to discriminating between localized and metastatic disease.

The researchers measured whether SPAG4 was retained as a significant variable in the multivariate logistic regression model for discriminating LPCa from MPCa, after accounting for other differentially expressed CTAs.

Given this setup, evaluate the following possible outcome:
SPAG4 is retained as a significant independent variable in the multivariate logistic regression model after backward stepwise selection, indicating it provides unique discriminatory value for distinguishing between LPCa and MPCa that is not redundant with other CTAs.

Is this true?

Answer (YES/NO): NO